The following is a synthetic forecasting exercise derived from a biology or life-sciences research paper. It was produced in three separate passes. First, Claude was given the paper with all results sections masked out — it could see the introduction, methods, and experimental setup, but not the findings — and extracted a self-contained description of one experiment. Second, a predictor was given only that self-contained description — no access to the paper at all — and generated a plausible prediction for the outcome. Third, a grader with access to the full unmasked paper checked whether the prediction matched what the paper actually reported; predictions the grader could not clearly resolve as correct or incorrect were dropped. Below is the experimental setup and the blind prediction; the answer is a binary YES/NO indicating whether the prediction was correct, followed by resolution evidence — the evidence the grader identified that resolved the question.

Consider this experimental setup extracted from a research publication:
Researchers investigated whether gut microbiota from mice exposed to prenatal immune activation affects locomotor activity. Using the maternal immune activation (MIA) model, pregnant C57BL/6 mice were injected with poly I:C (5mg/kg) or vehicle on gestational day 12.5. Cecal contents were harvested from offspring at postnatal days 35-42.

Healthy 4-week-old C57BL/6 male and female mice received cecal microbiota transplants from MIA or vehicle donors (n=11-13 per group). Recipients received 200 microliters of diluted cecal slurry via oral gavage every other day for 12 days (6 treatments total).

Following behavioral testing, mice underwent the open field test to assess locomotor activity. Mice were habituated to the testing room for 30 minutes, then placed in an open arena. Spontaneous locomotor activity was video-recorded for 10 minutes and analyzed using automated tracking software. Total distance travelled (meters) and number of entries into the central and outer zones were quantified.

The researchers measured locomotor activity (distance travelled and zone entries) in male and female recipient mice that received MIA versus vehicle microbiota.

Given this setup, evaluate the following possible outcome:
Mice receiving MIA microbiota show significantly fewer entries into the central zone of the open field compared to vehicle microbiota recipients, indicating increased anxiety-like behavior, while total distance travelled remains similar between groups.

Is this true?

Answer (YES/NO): NO